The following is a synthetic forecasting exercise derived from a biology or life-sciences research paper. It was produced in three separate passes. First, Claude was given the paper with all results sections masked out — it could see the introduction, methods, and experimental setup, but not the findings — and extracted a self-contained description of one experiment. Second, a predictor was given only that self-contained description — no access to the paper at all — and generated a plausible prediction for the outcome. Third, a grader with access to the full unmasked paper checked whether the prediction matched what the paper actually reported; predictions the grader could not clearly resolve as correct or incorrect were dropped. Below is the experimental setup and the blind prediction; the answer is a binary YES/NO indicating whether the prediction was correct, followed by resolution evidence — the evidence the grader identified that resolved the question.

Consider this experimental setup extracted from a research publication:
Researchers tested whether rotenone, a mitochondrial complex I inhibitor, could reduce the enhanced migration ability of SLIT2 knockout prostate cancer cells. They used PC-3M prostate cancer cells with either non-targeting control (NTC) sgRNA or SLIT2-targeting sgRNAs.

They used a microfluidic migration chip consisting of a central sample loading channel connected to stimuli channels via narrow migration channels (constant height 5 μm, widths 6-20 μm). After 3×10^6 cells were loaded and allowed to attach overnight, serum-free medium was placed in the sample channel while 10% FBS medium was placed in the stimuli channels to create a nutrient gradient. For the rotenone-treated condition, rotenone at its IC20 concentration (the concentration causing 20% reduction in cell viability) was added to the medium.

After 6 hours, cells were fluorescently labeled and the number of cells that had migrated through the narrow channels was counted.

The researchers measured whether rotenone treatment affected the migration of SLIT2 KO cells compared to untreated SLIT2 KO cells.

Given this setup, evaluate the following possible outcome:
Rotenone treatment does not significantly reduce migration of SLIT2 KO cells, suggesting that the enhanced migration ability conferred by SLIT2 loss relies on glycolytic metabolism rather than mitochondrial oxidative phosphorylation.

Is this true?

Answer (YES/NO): NO